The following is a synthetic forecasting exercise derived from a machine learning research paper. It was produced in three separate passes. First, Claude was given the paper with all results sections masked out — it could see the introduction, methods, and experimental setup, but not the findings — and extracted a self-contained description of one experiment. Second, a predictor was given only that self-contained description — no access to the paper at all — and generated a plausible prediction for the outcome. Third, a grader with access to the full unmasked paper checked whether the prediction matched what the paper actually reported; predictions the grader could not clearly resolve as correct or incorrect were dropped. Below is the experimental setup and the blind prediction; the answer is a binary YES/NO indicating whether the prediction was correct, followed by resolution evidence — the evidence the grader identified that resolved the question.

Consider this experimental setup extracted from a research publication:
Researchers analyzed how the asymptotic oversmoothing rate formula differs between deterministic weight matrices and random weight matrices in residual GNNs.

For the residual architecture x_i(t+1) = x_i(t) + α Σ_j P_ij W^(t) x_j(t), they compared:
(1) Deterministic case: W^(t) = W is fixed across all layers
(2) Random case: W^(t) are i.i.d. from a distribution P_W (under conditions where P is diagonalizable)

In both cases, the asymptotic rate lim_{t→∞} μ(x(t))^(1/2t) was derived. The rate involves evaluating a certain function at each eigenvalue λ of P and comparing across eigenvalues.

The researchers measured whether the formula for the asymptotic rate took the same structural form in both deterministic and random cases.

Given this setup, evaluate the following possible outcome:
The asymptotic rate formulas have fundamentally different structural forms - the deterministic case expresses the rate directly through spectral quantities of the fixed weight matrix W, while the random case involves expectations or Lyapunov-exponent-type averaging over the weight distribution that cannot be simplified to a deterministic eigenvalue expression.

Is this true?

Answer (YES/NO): NO